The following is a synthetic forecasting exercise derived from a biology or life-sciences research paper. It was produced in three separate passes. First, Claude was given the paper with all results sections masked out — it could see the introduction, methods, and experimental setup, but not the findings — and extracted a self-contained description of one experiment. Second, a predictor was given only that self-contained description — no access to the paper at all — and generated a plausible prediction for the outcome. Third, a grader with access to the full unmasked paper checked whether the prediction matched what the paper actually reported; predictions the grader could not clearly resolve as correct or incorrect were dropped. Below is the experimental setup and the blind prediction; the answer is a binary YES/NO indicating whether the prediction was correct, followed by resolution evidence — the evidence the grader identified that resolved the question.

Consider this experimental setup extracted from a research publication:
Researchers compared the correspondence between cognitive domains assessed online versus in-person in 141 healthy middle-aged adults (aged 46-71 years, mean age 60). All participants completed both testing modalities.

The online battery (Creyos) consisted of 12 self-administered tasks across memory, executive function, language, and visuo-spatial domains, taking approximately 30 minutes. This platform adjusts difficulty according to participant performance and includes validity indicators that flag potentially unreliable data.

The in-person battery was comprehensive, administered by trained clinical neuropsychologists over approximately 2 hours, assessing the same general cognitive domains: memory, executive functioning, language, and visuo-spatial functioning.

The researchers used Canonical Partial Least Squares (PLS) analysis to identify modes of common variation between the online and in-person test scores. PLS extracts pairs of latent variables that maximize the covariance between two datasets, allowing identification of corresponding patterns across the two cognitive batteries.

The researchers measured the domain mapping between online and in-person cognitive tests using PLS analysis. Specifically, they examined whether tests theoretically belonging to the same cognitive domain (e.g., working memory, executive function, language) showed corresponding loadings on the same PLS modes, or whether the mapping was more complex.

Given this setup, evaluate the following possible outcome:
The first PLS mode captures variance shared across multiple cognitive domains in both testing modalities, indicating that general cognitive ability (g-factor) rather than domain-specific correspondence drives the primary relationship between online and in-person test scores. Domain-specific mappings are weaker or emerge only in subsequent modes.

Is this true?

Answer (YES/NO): NO